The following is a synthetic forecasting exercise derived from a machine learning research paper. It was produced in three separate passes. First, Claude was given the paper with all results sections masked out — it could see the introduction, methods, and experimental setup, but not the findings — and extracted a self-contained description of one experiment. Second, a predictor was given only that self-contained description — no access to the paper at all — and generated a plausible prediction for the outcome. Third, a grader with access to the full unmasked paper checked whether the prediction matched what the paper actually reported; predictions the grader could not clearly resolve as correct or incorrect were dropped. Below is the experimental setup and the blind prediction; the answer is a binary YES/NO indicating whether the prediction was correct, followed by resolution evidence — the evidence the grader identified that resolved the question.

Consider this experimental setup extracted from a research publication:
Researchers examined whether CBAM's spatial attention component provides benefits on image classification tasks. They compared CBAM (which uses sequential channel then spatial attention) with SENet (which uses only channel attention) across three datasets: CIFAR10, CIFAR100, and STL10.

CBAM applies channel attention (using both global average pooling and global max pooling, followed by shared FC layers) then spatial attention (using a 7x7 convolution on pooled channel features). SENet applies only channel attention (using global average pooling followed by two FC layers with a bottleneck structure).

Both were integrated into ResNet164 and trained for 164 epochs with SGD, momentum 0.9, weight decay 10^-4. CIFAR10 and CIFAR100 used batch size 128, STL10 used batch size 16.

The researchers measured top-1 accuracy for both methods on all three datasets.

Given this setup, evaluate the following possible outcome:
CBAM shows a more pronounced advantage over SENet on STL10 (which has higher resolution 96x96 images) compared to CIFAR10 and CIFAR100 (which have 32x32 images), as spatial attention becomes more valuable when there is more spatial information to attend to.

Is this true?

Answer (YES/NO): NO